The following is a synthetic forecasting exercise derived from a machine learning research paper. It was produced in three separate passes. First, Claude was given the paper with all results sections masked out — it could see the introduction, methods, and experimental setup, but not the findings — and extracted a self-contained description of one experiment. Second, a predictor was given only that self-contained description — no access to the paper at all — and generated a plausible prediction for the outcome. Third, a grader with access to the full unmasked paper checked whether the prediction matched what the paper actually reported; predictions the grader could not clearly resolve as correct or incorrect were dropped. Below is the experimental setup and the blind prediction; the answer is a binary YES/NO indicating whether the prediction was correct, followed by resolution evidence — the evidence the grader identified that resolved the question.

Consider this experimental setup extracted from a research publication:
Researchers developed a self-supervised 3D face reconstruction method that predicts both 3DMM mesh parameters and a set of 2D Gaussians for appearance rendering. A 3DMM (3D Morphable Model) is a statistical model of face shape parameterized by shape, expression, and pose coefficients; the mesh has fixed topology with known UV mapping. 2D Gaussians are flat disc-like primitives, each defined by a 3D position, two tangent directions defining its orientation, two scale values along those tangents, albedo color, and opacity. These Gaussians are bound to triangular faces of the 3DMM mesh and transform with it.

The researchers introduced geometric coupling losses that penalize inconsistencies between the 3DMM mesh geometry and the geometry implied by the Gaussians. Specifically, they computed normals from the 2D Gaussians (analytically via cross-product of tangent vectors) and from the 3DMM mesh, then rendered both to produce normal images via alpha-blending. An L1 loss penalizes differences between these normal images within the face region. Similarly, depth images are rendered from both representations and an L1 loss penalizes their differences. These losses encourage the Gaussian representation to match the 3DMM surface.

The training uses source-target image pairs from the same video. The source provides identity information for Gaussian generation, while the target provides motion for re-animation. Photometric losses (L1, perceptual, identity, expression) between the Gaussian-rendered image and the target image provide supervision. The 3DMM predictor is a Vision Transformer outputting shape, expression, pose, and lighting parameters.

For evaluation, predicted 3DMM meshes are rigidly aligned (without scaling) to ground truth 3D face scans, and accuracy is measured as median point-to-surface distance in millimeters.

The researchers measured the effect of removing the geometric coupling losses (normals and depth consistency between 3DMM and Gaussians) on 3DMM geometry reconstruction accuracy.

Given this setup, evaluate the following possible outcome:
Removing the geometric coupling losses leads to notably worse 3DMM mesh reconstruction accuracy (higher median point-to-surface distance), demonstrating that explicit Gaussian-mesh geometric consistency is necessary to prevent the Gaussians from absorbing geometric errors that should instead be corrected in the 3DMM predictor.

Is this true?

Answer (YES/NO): YES